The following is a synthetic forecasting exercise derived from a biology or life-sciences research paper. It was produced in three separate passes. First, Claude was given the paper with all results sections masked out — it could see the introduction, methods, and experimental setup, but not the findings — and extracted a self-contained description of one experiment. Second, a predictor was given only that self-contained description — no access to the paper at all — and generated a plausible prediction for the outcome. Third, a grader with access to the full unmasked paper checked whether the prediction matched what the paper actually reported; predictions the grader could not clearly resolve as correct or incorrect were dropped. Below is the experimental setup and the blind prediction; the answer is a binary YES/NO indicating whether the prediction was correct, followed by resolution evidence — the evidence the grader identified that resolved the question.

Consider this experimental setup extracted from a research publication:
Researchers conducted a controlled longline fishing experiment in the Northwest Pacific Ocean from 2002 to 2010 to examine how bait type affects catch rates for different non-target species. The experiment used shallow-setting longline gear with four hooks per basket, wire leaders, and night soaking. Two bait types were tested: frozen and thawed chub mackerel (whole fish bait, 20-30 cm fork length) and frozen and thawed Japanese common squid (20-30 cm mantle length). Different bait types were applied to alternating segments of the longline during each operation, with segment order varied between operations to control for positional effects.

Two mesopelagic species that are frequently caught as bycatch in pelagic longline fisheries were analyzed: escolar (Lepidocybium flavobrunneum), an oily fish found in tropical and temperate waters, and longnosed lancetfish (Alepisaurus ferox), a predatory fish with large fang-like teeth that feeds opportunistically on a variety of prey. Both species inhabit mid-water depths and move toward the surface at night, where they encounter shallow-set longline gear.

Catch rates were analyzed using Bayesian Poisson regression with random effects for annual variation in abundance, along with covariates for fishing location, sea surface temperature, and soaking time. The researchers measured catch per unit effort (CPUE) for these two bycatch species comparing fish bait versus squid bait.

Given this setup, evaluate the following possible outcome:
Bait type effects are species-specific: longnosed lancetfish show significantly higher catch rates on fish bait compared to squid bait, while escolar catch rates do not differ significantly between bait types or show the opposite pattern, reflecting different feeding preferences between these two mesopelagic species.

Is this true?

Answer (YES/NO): NO